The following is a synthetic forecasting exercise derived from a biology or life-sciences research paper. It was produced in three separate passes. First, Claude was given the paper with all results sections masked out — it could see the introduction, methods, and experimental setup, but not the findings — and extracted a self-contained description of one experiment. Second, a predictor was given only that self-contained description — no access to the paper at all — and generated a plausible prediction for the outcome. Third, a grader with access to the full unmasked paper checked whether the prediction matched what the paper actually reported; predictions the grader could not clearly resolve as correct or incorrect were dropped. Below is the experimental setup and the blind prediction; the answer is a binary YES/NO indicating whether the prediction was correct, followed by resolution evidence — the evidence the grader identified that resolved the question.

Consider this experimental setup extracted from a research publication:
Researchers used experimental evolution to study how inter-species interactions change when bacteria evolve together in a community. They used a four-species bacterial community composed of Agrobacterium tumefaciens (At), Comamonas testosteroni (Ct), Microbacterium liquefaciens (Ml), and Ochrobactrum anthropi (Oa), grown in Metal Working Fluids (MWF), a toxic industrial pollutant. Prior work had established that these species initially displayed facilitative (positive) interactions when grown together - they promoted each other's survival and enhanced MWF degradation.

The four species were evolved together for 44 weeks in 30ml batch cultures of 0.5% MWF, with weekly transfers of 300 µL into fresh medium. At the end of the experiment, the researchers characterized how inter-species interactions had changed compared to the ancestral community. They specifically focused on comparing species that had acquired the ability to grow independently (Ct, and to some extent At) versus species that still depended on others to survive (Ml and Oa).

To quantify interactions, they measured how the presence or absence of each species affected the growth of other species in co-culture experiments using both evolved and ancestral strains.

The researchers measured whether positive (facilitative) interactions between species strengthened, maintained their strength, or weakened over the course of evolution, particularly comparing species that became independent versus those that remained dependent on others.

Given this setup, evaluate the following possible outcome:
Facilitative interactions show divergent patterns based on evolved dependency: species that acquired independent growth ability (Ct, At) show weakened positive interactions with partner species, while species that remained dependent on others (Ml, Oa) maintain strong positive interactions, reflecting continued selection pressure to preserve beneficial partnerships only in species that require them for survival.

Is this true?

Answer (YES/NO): NO